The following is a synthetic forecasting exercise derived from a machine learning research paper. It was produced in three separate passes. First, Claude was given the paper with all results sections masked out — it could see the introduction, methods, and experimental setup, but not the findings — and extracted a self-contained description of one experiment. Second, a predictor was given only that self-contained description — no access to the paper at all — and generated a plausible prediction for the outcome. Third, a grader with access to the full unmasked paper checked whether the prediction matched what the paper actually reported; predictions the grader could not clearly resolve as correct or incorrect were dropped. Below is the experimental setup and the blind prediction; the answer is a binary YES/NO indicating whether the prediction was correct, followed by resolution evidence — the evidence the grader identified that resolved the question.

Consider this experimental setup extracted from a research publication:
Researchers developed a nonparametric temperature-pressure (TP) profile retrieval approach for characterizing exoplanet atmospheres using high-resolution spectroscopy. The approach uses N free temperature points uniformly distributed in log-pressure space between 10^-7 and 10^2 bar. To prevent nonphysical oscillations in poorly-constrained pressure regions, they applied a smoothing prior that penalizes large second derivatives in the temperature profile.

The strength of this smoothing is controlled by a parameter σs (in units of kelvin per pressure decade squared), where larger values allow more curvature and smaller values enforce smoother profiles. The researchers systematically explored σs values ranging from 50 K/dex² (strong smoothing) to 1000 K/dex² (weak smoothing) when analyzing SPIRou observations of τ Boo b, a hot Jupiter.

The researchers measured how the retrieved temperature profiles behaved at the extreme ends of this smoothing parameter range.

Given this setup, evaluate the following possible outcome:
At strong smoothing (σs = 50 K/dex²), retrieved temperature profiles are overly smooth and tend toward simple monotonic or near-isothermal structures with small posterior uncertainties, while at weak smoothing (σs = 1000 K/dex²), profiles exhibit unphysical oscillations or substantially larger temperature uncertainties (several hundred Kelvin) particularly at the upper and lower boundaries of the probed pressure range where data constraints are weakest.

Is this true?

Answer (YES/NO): NO